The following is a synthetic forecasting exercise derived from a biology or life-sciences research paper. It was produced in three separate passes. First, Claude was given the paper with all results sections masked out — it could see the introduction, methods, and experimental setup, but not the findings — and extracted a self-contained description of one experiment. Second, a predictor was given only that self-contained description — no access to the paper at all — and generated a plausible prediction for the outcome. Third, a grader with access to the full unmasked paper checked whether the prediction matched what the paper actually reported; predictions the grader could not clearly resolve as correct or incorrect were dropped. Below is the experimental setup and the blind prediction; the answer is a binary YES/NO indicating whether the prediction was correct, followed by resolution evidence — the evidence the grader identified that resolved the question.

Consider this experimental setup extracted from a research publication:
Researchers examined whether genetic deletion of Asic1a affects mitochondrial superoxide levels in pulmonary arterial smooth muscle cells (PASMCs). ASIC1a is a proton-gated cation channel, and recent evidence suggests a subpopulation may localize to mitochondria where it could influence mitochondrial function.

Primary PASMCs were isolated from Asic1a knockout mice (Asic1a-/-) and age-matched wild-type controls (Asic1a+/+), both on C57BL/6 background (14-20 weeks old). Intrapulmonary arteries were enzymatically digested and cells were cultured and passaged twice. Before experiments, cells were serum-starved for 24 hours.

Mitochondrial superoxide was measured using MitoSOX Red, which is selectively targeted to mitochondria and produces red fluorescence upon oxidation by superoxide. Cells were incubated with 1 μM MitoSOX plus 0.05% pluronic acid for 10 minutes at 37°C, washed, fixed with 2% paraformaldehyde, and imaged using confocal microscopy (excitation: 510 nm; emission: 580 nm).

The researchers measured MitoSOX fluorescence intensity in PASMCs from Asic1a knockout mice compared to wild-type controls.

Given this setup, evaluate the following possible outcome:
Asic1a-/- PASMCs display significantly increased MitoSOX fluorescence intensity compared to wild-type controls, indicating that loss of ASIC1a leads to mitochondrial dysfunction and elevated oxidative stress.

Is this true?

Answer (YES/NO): YES